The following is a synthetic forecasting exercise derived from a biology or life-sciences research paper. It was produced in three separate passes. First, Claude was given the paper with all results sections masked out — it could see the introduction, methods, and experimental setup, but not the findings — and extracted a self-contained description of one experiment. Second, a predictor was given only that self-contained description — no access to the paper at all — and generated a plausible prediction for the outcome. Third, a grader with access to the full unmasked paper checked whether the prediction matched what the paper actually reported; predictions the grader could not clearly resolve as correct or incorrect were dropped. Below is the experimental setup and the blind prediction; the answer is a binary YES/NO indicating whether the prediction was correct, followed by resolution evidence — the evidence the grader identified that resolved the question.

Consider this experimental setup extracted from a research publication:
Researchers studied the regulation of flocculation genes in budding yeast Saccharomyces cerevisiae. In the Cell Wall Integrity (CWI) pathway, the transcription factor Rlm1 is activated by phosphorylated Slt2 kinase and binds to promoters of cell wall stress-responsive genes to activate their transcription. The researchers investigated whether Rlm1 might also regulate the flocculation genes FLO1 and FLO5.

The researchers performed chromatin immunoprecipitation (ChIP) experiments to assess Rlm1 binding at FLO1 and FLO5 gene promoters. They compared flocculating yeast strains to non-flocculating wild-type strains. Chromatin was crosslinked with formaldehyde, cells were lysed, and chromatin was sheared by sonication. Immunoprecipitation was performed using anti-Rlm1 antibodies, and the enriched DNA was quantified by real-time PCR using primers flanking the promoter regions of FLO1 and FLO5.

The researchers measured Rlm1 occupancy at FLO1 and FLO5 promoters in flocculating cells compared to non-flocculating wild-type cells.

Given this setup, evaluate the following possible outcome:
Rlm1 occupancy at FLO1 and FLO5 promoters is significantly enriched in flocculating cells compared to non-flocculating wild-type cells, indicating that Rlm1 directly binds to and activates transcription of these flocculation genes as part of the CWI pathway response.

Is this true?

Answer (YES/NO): YES